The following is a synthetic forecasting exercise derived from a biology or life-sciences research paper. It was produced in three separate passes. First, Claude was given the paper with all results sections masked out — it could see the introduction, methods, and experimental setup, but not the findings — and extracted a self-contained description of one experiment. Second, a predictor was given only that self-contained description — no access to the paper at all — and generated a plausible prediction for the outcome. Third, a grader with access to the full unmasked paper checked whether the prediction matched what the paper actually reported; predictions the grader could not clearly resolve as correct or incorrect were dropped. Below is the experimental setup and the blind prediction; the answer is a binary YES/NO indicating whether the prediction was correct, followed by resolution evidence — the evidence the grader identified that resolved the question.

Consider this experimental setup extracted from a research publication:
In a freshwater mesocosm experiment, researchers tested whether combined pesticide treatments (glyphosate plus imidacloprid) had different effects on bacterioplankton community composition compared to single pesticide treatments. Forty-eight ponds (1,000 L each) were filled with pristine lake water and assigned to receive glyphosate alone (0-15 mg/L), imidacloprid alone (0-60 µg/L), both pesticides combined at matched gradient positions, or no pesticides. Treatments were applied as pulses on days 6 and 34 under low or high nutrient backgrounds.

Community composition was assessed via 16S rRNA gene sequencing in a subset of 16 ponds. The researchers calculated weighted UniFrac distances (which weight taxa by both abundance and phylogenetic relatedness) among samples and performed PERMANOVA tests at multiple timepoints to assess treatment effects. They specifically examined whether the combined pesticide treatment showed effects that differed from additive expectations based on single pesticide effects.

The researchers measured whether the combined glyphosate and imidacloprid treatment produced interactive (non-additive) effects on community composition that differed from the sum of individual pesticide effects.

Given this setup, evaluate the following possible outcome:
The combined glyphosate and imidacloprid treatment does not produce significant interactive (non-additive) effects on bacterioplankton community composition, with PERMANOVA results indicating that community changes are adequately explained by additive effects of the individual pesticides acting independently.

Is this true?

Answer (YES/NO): YES